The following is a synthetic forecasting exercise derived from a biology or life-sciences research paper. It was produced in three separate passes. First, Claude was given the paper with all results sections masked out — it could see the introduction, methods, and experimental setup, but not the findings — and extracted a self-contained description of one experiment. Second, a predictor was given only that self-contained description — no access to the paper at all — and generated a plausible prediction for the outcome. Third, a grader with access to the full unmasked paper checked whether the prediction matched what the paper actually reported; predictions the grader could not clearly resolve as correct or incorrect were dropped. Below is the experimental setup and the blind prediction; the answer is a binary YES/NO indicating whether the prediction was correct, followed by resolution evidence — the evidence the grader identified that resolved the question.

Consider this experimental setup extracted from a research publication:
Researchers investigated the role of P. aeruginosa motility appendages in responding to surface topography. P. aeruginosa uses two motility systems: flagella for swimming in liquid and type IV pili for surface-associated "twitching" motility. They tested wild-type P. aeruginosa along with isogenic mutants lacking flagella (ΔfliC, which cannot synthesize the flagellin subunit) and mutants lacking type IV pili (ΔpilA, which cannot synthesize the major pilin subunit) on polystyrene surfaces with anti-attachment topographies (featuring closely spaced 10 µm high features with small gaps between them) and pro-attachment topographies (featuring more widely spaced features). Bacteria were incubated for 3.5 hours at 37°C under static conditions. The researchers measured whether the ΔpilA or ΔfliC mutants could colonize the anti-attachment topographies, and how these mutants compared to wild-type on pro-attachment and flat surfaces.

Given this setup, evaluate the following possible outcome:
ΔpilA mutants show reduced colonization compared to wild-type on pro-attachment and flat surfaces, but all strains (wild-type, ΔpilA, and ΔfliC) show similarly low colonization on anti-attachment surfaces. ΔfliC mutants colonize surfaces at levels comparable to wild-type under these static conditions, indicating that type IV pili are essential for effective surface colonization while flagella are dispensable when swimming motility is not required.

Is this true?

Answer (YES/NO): NO